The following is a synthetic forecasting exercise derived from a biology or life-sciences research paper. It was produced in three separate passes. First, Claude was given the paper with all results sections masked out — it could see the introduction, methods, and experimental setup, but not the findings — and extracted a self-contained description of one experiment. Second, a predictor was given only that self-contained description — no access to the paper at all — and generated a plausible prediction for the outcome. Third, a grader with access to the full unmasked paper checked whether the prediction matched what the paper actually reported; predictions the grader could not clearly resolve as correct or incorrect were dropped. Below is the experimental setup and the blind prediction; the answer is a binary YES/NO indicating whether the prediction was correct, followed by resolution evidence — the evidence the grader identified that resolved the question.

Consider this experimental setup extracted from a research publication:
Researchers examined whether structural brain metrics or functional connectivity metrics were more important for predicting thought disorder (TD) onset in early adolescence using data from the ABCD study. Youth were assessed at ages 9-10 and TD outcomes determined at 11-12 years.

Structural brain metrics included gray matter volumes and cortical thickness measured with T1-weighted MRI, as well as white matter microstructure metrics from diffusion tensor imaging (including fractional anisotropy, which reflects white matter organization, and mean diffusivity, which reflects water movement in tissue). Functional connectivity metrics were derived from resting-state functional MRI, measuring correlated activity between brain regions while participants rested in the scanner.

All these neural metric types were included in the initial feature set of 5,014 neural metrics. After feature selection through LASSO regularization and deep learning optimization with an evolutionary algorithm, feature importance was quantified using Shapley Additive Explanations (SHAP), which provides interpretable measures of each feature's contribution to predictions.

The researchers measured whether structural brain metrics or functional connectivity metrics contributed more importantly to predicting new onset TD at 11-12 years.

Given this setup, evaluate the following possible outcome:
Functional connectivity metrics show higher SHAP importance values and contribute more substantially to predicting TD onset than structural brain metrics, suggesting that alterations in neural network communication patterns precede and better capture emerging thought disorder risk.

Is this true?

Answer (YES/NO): NO